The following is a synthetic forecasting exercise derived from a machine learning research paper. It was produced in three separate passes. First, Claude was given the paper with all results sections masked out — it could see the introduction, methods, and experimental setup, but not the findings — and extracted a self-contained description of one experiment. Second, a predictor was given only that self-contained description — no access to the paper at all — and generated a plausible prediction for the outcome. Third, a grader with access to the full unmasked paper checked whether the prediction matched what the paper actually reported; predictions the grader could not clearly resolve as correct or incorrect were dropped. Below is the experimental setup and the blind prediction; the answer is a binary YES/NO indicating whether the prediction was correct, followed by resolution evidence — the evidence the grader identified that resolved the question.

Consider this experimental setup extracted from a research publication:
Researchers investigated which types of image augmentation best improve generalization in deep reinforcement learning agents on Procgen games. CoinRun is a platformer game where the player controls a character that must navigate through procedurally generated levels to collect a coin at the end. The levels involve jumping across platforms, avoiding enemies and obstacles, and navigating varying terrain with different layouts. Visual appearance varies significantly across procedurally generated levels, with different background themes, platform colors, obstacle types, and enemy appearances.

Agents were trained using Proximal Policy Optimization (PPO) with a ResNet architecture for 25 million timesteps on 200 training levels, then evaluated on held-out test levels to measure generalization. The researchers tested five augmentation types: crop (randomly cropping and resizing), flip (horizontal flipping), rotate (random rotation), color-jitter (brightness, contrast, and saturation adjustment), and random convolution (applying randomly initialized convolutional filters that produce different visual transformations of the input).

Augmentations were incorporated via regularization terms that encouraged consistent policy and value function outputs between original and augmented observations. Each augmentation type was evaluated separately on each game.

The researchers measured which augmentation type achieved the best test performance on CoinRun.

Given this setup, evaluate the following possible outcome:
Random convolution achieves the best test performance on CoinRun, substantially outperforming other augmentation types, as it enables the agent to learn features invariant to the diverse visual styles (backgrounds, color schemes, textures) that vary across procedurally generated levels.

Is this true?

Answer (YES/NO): YES